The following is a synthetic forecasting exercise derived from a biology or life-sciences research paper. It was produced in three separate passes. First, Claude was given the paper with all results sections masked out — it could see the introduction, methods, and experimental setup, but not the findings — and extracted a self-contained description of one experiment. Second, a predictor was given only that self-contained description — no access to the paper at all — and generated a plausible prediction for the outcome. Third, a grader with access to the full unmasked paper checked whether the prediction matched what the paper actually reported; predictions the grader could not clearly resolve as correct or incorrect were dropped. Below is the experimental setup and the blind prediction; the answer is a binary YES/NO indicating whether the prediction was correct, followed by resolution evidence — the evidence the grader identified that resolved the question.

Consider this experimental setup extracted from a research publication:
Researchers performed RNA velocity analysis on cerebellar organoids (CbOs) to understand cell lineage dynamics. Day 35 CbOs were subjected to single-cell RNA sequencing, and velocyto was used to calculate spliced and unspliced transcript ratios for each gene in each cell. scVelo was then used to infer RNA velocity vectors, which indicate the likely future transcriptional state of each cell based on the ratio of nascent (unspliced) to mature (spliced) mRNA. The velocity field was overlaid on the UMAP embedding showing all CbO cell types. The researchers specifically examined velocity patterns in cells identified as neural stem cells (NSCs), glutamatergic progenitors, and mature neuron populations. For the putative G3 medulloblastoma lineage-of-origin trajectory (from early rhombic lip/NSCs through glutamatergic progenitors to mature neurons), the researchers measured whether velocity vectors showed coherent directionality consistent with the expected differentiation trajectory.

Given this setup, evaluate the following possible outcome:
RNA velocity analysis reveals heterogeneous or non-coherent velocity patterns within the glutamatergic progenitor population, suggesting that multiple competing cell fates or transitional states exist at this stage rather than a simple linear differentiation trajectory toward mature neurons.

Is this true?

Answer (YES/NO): NO